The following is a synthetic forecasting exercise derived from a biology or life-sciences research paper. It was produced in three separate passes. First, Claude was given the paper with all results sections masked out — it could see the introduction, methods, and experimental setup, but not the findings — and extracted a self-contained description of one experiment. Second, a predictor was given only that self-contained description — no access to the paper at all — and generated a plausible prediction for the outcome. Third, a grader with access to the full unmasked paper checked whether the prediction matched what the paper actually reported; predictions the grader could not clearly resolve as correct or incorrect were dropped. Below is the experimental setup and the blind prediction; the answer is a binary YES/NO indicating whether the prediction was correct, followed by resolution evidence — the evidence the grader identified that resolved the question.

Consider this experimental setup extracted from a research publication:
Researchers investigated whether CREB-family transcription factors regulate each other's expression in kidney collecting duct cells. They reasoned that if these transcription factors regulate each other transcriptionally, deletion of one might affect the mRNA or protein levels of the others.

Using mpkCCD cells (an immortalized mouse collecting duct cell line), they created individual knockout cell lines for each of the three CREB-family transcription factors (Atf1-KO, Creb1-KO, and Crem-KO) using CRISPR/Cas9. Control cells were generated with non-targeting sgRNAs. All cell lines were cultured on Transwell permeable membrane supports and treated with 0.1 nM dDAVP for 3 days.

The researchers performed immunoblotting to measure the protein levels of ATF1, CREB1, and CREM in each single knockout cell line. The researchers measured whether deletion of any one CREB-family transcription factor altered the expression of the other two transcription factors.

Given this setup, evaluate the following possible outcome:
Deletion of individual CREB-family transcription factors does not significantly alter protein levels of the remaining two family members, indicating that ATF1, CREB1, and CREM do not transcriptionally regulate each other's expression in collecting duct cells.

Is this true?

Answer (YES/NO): NO